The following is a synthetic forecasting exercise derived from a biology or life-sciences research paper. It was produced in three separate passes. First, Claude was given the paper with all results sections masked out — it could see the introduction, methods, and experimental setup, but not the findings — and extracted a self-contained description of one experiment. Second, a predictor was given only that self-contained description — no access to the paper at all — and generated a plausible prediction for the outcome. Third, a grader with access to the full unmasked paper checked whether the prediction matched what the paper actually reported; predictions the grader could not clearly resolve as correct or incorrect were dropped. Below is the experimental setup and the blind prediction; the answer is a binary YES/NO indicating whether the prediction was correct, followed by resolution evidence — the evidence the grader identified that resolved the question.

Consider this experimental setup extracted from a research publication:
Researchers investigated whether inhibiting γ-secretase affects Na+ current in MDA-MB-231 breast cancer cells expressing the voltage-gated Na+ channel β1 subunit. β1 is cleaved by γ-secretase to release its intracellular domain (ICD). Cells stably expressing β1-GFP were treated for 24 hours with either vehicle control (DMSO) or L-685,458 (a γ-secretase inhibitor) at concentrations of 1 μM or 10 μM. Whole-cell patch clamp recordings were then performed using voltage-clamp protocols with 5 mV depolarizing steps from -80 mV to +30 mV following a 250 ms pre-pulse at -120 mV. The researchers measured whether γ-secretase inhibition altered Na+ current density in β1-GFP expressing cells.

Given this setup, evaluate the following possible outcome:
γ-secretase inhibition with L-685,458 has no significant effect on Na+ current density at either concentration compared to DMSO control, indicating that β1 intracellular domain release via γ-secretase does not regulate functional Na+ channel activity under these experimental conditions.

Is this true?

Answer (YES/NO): NO